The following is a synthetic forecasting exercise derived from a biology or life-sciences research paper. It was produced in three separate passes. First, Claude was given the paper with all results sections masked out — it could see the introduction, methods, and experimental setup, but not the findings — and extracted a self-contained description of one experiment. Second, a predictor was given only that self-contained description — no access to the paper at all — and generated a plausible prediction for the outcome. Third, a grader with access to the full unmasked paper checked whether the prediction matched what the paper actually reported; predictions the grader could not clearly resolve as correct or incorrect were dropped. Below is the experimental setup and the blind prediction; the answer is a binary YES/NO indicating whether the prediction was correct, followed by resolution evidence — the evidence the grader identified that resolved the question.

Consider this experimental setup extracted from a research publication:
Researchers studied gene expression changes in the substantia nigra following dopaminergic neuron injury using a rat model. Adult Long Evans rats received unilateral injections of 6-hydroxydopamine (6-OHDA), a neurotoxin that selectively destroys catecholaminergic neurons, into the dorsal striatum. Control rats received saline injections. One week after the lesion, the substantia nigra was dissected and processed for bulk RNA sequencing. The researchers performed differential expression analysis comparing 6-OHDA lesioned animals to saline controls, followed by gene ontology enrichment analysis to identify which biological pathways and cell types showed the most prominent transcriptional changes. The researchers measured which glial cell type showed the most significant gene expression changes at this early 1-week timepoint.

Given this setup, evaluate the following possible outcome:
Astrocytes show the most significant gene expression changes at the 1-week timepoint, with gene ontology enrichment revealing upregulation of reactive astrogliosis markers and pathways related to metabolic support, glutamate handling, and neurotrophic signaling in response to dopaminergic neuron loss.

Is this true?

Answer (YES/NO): NO